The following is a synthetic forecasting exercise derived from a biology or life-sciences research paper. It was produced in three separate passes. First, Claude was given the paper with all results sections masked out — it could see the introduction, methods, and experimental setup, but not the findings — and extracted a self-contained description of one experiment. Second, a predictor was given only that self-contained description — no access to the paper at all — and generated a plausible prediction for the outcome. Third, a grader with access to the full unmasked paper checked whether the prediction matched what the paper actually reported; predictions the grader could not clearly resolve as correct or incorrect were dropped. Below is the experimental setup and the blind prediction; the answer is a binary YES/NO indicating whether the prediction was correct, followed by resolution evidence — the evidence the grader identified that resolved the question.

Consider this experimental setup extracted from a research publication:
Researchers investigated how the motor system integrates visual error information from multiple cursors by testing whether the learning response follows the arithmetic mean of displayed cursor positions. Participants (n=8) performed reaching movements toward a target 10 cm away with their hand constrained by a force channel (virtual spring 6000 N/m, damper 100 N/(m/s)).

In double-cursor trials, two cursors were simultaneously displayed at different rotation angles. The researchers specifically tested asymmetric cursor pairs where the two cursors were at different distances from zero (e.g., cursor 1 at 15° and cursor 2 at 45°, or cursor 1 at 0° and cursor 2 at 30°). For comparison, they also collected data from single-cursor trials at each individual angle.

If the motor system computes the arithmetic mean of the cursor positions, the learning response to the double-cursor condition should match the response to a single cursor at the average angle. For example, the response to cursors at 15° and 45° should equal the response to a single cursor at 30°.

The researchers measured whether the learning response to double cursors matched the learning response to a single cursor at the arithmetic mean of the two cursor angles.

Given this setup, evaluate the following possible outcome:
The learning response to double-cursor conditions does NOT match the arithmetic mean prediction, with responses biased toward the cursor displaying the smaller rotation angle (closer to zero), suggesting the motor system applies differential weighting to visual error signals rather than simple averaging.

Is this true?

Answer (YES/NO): NO